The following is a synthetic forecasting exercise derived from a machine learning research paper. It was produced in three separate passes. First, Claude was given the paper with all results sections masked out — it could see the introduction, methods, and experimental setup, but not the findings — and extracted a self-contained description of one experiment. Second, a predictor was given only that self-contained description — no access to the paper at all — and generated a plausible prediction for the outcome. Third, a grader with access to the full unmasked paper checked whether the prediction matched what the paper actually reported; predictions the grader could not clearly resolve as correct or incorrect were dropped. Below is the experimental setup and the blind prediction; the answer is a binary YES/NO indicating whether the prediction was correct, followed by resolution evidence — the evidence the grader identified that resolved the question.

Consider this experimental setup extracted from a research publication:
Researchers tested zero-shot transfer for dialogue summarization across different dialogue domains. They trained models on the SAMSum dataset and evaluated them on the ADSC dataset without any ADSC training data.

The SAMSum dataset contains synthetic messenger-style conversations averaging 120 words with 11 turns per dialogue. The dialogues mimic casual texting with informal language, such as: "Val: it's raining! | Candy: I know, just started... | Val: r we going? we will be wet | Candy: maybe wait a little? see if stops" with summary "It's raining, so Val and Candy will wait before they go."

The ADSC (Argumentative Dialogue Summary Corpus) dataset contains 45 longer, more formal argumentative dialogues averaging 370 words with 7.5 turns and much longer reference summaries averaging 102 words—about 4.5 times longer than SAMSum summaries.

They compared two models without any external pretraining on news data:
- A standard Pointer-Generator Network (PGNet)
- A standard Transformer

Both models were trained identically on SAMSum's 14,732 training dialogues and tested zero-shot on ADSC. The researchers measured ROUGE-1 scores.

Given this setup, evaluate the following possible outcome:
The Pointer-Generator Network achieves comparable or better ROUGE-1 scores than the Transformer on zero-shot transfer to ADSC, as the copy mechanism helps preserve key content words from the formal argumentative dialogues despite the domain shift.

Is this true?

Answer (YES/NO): YES